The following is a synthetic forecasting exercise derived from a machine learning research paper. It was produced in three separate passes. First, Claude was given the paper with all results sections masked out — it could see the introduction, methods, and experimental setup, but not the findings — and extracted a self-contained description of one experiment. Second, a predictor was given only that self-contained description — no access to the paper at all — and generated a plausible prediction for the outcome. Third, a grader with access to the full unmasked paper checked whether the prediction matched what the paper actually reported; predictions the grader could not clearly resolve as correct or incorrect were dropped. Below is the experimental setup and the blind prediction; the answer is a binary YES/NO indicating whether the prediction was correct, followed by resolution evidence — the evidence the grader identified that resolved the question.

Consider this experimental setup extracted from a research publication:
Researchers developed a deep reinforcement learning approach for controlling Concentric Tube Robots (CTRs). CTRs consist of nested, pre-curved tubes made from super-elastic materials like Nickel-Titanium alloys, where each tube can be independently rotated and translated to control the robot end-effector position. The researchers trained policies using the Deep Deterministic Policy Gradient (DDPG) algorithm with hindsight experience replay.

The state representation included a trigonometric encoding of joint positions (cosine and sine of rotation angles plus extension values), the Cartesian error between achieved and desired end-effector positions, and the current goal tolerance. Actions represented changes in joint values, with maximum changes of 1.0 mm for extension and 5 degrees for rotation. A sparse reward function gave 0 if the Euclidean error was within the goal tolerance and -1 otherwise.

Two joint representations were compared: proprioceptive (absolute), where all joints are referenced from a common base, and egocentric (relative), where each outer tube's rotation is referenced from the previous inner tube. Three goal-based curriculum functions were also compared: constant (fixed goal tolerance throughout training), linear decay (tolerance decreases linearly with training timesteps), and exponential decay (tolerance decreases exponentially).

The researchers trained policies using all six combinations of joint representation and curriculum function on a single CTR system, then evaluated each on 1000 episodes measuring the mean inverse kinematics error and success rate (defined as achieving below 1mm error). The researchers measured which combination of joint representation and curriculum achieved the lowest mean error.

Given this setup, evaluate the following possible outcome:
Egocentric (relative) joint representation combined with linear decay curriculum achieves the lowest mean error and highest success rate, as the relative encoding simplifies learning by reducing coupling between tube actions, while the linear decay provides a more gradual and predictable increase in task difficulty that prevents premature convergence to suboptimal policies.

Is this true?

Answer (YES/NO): NO